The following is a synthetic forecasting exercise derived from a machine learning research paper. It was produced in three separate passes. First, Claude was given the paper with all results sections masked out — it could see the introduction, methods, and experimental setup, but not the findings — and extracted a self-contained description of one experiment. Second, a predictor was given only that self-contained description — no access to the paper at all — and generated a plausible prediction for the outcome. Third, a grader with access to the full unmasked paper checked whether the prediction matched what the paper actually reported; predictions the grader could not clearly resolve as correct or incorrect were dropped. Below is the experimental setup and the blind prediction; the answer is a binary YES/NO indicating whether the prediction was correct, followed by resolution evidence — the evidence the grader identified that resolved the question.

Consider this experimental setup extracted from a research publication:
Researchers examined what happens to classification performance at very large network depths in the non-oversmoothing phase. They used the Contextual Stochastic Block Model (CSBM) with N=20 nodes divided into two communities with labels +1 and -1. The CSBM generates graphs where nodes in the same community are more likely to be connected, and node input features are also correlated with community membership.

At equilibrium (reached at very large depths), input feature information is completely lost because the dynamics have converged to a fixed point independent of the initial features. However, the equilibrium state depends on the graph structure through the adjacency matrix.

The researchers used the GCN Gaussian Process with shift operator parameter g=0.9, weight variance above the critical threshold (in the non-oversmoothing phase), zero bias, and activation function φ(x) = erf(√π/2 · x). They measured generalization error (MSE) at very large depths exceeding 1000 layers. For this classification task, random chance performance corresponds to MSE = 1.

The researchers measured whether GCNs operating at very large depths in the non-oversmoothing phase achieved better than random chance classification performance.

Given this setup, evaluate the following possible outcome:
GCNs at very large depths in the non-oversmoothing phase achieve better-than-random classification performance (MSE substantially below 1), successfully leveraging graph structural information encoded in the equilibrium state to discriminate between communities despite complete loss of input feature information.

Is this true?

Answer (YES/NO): YES